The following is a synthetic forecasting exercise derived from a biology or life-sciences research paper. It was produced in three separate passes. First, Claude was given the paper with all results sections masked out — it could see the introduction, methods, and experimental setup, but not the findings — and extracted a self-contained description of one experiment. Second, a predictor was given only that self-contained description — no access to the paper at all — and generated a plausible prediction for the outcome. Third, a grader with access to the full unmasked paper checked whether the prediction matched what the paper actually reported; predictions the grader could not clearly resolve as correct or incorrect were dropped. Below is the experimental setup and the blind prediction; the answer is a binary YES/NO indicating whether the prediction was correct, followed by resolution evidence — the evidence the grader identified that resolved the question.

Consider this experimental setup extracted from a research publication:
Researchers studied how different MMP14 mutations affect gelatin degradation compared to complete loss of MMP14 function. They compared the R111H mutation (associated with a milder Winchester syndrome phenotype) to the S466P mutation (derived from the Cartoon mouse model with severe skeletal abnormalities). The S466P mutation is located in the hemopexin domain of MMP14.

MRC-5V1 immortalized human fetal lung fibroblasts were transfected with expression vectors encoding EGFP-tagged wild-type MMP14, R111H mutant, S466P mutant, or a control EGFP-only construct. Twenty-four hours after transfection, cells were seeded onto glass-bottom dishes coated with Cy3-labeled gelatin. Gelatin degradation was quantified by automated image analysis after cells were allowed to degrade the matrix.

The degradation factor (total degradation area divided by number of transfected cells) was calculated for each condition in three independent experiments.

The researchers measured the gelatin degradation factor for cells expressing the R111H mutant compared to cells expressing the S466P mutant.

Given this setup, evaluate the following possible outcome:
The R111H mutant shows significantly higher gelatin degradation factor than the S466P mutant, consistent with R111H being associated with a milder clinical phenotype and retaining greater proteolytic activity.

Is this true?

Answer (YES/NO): NO